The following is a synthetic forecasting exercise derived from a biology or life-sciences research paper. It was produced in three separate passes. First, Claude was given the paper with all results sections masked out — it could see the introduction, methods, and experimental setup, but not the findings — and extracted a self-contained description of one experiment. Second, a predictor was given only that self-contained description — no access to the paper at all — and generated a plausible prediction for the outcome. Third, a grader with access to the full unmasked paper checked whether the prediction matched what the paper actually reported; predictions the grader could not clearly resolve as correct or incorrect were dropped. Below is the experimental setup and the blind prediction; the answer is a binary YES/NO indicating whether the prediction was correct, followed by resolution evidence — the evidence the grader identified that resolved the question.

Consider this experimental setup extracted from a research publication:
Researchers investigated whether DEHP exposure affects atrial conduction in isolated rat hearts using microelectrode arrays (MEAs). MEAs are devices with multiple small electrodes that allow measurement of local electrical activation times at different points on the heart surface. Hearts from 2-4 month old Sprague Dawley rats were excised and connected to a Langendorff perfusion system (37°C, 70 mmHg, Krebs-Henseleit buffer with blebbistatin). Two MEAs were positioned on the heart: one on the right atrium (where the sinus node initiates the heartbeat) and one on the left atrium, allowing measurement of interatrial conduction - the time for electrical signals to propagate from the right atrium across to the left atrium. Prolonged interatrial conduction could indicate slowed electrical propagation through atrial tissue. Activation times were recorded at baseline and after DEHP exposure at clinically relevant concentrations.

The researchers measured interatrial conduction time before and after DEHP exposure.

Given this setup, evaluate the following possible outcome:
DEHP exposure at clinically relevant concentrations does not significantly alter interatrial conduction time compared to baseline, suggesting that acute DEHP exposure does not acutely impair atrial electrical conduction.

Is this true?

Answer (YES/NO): NO